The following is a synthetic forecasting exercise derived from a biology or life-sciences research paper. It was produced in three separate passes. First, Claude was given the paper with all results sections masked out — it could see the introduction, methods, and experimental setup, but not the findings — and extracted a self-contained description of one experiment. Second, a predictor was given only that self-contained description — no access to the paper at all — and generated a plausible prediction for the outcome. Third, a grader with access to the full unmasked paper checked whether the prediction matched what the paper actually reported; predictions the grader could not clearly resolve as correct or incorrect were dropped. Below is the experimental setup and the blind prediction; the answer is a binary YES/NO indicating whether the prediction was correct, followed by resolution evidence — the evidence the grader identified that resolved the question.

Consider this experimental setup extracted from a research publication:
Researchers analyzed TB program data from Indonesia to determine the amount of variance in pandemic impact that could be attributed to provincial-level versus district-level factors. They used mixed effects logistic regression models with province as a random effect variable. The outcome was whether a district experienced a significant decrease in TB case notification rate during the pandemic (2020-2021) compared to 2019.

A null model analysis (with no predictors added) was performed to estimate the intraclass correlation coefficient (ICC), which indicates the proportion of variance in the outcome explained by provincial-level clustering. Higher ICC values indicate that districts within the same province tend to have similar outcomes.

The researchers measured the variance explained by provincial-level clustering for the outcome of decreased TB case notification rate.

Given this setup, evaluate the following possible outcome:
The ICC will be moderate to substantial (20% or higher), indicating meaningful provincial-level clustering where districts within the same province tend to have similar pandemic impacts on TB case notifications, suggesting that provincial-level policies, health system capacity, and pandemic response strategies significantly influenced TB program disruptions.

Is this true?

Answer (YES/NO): YES